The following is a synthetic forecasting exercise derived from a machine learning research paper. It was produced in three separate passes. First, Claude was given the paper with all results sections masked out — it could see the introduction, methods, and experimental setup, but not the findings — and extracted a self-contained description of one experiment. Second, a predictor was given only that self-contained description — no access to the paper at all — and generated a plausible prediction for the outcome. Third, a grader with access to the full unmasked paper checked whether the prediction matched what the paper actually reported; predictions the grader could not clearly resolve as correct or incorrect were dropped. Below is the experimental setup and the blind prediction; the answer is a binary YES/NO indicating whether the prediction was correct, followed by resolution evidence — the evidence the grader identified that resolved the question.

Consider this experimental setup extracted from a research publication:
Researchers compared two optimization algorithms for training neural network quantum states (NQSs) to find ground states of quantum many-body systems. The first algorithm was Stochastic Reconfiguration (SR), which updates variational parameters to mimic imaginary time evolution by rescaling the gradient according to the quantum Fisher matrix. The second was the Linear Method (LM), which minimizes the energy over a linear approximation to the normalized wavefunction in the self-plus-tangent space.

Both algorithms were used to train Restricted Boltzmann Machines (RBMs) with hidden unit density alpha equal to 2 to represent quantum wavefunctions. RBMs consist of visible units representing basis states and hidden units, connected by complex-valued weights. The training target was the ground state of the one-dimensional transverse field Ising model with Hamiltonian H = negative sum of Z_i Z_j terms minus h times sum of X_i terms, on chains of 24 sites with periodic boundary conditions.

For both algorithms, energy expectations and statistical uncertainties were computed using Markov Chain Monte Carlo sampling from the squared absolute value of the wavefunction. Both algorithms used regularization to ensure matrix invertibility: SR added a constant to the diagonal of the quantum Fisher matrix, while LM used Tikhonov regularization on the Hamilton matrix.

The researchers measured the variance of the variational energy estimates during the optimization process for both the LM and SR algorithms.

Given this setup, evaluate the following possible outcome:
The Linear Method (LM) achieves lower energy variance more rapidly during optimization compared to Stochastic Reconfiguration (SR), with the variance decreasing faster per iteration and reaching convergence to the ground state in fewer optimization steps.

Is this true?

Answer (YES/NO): NO